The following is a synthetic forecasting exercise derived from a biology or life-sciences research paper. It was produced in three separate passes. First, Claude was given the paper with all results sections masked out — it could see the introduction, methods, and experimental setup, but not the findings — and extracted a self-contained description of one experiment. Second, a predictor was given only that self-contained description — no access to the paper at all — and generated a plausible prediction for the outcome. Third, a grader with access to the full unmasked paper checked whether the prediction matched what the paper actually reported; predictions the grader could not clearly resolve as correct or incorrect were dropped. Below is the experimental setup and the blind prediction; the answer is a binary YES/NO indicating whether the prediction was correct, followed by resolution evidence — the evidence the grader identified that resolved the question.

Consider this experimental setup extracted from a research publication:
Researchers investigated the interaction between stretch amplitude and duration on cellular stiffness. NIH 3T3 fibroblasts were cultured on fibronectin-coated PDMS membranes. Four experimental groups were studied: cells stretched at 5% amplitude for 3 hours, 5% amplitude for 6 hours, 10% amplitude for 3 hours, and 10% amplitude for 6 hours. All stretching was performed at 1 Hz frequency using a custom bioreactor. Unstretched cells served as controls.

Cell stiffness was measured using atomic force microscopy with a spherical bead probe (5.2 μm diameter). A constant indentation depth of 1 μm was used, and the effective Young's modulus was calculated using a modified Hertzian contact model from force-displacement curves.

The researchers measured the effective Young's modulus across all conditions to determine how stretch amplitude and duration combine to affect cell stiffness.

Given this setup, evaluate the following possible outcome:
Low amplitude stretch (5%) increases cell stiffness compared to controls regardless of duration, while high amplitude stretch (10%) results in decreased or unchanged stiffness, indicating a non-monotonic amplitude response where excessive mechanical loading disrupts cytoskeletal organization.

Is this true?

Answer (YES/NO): NO